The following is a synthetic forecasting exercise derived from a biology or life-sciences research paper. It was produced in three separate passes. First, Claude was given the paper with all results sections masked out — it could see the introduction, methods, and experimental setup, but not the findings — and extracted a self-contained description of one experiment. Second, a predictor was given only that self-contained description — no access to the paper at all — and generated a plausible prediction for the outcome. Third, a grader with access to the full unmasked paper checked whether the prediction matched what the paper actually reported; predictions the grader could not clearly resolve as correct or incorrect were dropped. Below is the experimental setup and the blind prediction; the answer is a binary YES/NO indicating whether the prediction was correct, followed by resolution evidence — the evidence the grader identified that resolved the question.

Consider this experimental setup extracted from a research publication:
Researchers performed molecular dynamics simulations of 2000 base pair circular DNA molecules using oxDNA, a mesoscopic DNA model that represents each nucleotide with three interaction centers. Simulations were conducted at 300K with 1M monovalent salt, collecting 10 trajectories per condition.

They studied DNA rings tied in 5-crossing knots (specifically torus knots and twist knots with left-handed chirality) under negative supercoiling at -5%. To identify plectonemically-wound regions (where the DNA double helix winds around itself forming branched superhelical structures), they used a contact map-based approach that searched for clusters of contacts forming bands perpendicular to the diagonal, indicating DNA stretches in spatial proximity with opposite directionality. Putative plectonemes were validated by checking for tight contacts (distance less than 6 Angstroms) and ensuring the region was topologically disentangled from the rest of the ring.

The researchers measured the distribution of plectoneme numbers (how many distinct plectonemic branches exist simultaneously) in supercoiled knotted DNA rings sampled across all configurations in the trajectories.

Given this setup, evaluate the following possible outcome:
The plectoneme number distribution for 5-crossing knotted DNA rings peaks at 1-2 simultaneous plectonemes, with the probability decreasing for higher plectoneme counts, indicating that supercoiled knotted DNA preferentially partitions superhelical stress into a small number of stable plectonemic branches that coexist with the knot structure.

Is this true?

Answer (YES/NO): YES